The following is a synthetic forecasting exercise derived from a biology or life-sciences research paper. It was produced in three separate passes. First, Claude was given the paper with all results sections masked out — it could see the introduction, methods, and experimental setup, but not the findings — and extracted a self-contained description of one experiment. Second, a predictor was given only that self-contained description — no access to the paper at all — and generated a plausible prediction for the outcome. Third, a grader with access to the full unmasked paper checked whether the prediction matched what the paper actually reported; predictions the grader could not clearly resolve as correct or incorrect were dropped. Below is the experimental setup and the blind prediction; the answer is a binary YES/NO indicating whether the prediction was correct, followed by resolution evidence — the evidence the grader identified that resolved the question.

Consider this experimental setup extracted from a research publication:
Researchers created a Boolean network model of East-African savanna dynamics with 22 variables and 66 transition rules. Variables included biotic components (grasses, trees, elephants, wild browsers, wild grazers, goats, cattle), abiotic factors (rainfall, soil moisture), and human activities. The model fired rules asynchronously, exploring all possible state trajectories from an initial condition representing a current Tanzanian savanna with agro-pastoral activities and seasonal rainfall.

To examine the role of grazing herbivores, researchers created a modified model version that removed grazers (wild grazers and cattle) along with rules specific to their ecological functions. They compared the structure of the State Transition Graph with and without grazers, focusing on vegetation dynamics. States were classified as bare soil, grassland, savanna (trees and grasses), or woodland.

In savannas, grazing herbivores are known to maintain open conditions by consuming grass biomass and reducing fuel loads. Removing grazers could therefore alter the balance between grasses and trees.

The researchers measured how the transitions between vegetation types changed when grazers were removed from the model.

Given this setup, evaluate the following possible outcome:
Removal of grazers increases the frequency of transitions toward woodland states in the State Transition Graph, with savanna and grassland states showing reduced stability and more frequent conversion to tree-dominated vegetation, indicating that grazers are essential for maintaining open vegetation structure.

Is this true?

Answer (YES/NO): NO